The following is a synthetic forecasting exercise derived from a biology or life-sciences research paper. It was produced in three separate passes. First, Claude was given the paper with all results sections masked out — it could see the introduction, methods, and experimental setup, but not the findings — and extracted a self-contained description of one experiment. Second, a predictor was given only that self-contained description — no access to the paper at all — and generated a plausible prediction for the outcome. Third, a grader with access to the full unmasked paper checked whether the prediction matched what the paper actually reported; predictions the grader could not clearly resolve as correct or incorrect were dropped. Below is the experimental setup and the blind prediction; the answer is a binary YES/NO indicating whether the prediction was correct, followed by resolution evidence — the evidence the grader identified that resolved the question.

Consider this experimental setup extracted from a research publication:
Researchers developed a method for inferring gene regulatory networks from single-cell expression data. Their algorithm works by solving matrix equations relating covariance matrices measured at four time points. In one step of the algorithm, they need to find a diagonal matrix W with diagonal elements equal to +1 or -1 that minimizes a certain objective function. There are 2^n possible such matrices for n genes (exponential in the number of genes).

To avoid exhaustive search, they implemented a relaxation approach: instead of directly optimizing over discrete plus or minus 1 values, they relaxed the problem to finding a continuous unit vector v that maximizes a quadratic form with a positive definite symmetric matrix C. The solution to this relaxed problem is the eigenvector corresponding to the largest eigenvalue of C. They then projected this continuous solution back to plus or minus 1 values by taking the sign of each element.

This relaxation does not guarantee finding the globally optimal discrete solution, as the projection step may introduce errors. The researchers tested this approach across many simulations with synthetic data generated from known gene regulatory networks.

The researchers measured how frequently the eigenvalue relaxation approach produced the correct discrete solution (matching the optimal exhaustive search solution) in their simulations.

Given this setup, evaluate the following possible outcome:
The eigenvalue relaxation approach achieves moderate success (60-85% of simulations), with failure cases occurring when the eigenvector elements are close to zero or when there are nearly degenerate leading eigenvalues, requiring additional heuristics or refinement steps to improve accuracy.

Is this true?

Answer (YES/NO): NO